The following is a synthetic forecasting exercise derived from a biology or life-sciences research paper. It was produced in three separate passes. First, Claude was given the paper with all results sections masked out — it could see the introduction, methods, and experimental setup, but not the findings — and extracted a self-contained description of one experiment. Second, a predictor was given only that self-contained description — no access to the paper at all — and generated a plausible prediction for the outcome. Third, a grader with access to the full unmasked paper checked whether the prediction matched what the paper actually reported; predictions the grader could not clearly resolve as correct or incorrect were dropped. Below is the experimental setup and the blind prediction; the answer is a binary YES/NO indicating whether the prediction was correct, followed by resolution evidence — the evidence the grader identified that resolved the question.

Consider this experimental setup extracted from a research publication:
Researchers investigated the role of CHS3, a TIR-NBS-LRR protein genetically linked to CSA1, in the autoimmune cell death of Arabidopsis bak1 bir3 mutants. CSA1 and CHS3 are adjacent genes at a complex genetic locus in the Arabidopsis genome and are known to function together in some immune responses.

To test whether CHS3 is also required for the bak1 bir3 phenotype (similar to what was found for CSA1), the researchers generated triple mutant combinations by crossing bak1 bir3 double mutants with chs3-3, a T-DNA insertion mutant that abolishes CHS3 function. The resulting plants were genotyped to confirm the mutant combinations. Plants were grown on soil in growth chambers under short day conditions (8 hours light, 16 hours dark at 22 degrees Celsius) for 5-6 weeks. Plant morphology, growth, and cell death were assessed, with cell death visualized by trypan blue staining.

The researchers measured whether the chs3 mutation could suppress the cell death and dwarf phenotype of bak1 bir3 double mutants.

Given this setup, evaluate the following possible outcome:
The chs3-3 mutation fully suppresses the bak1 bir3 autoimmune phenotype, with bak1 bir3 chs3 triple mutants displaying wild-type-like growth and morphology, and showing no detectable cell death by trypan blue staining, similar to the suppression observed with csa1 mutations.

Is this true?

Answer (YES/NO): NO